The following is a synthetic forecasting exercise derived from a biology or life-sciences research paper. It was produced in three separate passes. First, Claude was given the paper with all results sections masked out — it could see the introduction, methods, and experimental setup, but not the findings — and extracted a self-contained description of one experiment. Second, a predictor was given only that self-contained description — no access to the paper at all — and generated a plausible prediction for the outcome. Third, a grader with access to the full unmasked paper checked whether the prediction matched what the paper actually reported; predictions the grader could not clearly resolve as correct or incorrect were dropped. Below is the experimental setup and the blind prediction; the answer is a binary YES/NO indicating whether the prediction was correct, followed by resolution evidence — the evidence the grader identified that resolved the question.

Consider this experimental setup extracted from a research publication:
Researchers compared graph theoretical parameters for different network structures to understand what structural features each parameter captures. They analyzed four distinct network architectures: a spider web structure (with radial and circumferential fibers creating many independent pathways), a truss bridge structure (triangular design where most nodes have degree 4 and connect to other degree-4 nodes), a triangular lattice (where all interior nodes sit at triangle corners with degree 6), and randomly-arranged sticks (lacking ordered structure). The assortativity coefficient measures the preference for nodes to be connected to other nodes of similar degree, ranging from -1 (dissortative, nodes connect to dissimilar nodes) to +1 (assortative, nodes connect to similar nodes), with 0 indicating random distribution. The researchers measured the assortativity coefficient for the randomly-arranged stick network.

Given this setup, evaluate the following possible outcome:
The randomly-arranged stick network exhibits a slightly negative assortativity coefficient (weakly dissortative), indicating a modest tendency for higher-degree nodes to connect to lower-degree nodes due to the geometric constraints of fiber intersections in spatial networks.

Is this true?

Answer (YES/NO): YES